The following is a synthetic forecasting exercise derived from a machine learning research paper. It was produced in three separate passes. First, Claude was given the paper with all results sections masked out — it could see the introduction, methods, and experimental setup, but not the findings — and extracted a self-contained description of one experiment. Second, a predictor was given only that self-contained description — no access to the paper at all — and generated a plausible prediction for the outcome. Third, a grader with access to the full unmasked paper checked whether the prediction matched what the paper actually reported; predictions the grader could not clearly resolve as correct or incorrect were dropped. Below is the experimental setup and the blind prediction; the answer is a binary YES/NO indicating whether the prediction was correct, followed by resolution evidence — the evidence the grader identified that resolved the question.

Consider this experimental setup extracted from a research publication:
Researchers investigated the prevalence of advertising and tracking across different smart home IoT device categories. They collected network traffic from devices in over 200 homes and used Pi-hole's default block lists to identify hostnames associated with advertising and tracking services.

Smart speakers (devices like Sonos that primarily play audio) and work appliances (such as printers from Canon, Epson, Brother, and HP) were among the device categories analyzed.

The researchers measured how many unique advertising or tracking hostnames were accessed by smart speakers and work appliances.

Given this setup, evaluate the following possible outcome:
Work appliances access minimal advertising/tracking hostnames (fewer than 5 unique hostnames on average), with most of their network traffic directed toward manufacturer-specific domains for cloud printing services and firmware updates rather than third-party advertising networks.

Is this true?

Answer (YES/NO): YES